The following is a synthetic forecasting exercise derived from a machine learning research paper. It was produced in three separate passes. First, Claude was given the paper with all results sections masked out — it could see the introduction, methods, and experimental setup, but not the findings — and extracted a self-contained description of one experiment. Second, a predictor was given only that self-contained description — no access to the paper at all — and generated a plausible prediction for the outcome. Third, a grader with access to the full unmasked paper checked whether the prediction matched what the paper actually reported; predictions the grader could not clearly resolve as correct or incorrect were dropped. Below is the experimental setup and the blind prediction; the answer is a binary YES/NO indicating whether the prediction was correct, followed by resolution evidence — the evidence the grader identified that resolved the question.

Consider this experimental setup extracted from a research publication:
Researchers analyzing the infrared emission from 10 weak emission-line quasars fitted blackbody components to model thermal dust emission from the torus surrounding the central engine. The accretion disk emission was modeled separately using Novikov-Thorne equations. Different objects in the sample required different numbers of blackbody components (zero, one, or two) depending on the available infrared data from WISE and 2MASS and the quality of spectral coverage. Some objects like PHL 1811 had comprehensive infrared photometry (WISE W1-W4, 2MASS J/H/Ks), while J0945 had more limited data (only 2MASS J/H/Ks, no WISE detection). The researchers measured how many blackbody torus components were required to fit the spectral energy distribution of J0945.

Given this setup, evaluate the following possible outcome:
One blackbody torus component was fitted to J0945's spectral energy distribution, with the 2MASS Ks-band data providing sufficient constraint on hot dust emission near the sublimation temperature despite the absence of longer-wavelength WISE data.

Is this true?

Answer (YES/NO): NO